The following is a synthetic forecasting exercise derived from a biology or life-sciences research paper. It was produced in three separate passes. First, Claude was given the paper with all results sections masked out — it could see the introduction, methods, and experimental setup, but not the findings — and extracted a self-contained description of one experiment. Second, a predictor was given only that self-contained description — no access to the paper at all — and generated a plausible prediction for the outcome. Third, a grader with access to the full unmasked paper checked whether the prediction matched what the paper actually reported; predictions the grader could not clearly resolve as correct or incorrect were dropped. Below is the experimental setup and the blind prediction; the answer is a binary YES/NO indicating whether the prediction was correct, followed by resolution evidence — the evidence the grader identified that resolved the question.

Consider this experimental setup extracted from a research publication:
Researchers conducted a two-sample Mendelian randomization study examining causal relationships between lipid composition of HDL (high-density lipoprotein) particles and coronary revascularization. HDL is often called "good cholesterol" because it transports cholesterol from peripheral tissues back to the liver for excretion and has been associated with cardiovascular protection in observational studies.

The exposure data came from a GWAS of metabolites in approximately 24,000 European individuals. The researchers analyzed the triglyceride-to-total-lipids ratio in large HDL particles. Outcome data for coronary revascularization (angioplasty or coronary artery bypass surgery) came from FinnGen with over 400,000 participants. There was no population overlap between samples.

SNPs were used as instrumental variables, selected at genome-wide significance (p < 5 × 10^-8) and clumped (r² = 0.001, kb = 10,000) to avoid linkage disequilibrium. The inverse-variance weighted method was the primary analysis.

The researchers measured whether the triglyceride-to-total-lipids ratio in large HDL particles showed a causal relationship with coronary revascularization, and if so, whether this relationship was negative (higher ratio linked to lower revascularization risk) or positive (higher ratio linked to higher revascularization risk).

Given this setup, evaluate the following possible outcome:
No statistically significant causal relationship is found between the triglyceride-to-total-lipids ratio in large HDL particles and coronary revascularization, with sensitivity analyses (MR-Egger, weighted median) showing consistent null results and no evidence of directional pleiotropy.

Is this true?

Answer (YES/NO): NO